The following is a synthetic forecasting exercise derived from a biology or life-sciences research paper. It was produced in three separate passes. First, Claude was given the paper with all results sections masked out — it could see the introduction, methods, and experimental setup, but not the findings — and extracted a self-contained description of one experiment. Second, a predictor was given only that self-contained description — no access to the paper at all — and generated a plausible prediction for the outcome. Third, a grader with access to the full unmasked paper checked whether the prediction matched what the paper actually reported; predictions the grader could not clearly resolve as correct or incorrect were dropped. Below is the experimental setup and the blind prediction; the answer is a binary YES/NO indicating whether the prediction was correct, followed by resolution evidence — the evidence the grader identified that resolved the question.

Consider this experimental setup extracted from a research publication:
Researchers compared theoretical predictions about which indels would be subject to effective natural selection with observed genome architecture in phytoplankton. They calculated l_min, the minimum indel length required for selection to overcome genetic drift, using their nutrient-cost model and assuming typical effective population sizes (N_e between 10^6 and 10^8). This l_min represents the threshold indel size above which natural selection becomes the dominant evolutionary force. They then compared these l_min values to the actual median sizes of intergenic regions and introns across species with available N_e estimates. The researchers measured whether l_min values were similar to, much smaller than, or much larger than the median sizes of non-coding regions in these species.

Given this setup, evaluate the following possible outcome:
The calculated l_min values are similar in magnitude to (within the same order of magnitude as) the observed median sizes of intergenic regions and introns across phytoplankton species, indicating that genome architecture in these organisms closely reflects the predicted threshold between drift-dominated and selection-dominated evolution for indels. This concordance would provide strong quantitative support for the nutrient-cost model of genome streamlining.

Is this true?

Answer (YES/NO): YES